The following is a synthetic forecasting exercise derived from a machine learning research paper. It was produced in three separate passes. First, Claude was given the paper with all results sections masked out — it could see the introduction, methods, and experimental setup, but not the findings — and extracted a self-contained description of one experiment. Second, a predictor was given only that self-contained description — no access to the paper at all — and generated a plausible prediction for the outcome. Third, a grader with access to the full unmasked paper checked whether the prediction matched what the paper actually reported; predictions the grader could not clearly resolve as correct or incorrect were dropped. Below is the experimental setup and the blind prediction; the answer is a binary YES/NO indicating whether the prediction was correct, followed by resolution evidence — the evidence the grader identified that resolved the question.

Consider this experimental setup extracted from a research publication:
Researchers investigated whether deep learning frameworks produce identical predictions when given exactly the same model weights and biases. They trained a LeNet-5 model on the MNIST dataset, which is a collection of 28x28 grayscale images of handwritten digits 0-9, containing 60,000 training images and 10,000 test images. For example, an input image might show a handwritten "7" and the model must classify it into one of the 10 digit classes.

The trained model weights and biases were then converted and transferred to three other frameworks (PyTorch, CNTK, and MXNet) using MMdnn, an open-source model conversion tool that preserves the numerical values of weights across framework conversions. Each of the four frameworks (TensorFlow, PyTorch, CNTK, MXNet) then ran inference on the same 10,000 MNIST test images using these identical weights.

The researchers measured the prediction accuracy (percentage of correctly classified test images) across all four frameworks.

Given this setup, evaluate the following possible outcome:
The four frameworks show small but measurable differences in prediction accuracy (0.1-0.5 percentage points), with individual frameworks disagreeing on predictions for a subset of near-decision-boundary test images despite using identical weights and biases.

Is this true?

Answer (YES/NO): NO